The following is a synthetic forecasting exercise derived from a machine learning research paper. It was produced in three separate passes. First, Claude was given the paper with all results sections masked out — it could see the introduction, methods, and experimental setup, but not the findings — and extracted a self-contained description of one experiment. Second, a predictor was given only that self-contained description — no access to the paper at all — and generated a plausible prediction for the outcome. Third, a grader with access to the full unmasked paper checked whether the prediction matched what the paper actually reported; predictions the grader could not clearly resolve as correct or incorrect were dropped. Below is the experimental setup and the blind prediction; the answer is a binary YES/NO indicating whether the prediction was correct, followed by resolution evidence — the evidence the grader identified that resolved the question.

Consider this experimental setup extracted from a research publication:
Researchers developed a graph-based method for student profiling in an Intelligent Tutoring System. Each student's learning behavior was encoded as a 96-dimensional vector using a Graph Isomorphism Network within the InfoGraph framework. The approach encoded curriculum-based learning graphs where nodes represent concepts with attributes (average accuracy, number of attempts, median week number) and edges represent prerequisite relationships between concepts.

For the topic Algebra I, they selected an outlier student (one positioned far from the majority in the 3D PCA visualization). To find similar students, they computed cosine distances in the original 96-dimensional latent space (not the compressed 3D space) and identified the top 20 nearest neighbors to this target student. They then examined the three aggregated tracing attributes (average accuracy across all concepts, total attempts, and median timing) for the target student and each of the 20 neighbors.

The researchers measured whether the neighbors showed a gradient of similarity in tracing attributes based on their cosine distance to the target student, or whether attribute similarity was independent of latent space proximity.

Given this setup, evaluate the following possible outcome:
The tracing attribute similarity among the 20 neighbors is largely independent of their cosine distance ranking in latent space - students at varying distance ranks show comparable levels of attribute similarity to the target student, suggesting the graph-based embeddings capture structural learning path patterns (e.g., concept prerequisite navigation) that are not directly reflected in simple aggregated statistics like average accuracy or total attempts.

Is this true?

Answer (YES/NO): NO